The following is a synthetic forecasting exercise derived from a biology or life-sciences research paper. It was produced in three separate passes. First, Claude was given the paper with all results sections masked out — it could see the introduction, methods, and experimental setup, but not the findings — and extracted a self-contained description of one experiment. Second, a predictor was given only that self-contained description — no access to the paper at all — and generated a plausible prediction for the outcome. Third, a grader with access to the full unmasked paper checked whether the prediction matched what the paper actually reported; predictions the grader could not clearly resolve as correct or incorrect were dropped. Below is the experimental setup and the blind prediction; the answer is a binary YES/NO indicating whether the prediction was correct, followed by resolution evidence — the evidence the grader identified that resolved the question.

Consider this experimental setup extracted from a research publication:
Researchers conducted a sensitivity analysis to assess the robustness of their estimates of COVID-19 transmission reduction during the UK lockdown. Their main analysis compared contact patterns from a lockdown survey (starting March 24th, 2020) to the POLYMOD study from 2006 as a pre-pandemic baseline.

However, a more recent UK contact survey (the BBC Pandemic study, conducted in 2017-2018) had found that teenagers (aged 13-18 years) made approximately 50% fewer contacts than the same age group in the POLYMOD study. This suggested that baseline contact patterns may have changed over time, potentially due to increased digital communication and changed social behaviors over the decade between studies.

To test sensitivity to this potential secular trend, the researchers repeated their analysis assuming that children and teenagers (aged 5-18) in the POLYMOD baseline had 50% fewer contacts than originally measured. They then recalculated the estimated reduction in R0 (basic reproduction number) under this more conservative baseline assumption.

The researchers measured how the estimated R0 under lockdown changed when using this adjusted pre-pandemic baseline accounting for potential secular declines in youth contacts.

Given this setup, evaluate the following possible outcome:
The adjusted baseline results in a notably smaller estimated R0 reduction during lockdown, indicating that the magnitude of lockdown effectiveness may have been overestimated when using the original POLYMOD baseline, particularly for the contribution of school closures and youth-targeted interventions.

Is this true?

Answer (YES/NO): NO